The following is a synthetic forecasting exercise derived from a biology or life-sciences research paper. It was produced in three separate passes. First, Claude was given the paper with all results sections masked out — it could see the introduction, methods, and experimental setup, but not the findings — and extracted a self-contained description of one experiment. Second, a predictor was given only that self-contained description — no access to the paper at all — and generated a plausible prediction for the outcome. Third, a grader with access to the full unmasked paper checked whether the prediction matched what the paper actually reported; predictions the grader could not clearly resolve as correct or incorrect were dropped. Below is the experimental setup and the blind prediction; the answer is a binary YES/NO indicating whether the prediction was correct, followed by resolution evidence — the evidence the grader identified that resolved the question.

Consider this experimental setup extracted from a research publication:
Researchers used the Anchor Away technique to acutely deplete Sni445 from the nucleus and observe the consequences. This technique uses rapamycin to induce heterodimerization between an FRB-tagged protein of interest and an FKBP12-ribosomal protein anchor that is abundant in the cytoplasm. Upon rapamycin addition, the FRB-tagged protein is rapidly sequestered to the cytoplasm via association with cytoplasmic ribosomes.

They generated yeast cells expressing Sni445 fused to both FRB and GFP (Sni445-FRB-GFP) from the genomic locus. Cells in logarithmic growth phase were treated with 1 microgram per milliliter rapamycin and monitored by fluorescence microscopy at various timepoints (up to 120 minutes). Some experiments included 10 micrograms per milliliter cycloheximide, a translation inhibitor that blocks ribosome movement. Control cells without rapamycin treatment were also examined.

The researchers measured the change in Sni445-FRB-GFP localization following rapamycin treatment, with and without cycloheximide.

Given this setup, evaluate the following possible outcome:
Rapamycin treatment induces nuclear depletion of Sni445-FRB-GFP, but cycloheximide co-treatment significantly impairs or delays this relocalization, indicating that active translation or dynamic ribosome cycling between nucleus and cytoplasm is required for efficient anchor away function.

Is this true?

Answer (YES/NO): NO